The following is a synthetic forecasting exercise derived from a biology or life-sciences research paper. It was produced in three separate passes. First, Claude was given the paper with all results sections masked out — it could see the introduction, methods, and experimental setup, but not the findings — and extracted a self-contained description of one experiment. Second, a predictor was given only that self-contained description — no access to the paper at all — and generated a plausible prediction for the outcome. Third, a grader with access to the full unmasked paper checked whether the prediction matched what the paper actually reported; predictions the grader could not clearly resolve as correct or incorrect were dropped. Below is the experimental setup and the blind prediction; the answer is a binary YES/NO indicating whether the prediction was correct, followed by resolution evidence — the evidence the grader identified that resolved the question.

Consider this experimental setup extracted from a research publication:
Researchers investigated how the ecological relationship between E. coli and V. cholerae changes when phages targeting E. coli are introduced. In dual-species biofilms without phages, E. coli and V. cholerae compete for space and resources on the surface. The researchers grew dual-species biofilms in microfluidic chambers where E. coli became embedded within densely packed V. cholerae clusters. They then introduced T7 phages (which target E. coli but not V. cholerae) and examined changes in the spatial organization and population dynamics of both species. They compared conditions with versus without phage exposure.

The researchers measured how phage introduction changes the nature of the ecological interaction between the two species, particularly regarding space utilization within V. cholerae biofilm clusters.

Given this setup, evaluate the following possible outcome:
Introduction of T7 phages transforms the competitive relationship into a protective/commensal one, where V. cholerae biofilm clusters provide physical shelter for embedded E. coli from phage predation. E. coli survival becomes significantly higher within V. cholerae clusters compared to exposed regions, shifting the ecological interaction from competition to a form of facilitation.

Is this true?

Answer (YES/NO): NO